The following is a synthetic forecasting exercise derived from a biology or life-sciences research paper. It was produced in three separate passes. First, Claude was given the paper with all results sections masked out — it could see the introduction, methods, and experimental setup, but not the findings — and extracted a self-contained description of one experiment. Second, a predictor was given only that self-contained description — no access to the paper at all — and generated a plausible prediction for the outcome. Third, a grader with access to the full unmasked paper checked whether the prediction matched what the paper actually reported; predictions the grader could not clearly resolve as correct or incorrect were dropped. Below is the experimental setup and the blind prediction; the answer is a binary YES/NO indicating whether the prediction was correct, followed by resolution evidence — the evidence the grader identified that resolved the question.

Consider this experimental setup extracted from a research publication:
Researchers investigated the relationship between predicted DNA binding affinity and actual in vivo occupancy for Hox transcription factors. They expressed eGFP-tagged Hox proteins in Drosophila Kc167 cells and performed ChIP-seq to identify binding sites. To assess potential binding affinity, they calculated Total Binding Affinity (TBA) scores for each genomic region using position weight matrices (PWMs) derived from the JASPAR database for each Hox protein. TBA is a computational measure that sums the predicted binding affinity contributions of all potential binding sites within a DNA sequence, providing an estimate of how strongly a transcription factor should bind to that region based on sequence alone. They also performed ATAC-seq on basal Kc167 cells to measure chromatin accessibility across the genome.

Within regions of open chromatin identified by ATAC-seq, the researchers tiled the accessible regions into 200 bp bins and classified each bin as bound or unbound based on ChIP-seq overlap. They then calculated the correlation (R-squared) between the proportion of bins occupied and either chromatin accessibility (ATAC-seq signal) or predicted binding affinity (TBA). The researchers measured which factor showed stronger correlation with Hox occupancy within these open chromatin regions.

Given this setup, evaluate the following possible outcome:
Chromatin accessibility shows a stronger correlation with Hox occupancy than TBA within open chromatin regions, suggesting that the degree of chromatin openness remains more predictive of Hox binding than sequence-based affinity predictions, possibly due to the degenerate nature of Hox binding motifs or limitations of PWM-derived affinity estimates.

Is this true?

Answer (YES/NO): YES